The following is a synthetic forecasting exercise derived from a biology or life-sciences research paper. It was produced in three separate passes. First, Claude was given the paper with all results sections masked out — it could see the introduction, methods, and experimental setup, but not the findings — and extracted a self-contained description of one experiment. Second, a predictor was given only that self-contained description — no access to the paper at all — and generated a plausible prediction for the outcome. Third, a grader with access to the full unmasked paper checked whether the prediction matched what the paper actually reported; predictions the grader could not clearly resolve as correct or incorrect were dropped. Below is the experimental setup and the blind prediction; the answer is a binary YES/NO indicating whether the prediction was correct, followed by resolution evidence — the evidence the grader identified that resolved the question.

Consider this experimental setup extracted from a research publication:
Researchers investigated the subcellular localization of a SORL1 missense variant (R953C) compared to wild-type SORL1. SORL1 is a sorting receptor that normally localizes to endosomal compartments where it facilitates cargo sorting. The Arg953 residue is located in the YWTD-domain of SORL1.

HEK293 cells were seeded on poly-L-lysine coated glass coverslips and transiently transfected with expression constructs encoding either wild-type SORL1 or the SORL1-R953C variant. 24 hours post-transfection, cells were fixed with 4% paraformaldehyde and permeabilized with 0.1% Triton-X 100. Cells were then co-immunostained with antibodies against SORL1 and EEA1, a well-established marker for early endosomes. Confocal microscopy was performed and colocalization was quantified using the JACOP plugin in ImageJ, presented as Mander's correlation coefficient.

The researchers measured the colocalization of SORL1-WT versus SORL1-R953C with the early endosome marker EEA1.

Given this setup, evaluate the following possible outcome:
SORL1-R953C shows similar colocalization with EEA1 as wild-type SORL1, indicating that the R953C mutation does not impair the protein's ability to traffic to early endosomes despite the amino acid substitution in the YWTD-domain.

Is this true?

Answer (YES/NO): NO